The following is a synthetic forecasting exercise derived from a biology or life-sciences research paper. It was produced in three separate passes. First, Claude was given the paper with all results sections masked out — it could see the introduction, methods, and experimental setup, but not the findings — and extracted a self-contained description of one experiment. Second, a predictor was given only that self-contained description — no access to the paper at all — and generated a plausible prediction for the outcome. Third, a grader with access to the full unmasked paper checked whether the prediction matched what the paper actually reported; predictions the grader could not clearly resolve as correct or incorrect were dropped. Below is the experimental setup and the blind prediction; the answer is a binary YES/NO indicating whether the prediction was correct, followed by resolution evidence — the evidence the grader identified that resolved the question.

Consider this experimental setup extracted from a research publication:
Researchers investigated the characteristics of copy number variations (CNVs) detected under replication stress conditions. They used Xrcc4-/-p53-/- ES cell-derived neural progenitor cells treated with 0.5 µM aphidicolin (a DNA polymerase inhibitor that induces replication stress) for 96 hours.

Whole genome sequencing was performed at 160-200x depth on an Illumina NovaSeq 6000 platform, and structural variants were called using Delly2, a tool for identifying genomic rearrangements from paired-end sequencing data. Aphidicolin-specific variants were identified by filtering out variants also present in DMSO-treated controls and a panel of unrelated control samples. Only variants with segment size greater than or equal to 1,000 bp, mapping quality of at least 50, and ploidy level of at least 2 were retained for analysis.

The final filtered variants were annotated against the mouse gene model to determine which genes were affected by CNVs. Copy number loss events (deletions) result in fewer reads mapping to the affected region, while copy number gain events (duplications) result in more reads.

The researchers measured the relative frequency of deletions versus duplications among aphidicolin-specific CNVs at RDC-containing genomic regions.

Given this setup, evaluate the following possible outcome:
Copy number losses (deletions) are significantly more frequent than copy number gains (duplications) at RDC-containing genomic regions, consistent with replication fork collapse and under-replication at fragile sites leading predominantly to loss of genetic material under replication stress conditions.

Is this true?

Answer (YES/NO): YES